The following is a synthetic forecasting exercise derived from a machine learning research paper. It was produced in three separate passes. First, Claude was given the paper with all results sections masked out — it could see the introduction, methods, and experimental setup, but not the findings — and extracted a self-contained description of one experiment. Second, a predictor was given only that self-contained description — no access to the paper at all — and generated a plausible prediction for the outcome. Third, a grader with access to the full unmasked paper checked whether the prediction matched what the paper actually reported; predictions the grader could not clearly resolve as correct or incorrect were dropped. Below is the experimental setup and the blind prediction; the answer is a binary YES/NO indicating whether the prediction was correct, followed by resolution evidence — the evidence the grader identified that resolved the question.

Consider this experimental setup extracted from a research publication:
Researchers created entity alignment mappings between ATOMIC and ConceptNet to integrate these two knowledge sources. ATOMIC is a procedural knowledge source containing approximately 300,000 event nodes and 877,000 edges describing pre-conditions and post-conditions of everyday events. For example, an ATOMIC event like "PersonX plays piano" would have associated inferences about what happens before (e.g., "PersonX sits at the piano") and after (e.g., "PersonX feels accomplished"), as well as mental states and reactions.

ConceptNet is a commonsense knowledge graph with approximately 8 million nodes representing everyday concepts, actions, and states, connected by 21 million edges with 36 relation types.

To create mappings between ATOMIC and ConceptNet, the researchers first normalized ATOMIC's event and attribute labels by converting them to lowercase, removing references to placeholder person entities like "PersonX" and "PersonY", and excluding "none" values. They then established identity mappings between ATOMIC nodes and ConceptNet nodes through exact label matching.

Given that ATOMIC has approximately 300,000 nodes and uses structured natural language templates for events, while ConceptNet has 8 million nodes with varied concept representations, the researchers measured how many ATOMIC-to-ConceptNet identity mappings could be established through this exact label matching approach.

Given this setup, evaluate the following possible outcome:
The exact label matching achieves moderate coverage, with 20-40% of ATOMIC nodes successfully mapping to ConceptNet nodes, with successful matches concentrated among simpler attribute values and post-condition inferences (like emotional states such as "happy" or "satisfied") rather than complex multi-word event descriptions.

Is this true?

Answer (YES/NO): NO